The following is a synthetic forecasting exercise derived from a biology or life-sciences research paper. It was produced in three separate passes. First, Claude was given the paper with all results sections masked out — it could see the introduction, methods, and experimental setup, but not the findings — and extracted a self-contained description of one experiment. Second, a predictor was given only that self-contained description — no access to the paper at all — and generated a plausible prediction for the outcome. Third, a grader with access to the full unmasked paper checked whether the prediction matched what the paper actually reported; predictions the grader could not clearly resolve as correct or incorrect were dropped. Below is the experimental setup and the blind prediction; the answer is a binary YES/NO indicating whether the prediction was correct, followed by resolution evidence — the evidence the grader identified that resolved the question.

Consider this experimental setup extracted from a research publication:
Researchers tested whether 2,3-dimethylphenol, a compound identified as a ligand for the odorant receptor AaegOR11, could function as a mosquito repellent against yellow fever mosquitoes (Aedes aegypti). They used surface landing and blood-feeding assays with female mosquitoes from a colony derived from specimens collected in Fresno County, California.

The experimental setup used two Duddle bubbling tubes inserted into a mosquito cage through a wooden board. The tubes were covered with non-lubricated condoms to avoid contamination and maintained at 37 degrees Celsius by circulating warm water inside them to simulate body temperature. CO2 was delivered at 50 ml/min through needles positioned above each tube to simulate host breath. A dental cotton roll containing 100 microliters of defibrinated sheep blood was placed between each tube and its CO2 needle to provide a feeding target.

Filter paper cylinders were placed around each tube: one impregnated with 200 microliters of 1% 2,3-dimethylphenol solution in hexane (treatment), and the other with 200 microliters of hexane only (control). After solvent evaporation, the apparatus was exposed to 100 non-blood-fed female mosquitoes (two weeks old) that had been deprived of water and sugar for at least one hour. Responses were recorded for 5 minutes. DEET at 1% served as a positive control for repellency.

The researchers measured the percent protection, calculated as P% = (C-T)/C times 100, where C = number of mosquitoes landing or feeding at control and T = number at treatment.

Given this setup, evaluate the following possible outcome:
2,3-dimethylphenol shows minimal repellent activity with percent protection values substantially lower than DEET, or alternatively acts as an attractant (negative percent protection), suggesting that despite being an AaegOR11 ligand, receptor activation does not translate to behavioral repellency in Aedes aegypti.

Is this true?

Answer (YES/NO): NO